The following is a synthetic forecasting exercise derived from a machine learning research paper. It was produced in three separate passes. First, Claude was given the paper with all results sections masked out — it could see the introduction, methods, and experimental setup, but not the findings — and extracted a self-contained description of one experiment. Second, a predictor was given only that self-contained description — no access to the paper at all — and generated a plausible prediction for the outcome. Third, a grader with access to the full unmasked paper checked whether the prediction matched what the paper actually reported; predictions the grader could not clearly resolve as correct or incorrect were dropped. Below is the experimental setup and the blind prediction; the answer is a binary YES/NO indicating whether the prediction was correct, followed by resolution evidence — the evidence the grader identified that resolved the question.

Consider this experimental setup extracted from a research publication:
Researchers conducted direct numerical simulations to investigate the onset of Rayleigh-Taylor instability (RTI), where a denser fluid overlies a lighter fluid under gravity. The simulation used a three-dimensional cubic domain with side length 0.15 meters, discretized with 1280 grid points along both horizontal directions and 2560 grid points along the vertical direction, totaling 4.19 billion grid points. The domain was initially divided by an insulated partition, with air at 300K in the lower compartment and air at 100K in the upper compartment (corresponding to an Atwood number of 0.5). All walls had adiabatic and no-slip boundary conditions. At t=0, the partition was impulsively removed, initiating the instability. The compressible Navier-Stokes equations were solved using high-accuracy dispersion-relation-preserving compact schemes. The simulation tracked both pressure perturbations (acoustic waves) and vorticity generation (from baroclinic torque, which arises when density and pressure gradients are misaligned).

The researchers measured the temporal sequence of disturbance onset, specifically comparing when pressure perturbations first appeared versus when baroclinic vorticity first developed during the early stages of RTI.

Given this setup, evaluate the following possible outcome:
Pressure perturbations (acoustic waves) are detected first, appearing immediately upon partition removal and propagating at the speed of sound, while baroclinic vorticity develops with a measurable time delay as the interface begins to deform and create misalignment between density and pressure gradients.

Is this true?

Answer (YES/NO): YES